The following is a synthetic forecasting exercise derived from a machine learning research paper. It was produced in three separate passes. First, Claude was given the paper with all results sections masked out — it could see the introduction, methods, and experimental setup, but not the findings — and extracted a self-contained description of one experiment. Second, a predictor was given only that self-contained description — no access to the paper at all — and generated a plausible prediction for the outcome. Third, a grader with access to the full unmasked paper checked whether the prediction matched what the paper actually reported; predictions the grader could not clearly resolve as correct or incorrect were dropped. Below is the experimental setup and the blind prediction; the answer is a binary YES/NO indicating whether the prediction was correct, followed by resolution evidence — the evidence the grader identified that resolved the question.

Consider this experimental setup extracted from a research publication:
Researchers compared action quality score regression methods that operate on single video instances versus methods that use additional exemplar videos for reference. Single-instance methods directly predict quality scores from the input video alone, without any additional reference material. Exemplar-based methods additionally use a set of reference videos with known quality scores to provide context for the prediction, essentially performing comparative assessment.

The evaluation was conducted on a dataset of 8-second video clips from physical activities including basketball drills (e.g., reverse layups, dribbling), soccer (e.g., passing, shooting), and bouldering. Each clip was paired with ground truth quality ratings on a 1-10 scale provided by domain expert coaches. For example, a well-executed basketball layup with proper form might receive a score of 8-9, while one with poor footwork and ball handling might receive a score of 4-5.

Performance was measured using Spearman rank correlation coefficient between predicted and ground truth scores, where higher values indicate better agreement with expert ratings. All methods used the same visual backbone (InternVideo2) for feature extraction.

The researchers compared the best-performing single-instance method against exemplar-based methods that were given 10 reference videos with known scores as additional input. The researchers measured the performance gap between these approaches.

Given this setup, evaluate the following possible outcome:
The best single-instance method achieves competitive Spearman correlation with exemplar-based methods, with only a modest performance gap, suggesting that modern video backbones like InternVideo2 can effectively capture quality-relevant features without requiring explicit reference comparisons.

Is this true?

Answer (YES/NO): YES